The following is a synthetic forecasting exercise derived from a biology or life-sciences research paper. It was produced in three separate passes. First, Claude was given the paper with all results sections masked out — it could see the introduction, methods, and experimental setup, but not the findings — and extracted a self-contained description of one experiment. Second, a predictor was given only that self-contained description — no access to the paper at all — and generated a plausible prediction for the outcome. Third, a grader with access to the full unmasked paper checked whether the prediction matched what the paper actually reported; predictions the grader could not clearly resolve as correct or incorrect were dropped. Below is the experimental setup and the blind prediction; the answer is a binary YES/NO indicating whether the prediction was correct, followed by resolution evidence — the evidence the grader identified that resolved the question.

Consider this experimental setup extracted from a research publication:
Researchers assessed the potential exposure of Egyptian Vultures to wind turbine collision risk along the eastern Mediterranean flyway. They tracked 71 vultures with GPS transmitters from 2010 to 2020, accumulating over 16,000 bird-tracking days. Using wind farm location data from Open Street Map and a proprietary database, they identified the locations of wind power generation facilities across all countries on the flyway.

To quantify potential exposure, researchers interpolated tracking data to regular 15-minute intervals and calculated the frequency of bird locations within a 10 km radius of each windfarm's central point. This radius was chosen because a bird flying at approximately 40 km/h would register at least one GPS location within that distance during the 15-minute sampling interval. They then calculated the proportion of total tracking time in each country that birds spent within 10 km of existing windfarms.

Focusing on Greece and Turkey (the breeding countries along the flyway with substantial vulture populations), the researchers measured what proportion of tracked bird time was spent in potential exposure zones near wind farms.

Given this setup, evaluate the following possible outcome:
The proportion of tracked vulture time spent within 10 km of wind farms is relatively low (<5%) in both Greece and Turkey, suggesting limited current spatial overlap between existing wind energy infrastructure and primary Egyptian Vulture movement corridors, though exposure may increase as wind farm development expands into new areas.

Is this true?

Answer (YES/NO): NO